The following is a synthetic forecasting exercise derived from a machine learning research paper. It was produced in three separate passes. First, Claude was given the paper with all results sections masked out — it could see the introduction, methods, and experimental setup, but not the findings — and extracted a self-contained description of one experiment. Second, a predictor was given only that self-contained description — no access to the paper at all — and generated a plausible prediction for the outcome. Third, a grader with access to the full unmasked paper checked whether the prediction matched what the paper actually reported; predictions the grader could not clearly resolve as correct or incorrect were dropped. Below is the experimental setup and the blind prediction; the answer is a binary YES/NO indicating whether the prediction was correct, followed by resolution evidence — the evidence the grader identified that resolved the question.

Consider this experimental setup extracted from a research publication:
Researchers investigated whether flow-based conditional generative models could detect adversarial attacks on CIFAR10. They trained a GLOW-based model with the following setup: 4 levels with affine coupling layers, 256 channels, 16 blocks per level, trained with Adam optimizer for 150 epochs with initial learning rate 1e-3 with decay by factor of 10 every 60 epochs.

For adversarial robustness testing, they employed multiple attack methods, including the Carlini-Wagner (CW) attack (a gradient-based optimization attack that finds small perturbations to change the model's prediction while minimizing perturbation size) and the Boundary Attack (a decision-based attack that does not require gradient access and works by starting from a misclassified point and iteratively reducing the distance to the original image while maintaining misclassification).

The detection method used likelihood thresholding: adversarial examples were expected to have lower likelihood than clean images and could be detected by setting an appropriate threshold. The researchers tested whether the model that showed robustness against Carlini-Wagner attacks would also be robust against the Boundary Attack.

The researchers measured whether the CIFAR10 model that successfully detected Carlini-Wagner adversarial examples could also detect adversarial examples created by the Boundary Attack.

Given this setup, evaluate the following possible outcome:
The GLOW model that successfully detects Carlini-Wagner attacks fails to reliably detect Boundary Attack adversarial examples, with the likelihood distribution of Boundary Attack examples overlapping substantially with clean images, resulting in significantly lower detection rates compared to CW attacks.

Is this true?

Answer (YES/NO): YES